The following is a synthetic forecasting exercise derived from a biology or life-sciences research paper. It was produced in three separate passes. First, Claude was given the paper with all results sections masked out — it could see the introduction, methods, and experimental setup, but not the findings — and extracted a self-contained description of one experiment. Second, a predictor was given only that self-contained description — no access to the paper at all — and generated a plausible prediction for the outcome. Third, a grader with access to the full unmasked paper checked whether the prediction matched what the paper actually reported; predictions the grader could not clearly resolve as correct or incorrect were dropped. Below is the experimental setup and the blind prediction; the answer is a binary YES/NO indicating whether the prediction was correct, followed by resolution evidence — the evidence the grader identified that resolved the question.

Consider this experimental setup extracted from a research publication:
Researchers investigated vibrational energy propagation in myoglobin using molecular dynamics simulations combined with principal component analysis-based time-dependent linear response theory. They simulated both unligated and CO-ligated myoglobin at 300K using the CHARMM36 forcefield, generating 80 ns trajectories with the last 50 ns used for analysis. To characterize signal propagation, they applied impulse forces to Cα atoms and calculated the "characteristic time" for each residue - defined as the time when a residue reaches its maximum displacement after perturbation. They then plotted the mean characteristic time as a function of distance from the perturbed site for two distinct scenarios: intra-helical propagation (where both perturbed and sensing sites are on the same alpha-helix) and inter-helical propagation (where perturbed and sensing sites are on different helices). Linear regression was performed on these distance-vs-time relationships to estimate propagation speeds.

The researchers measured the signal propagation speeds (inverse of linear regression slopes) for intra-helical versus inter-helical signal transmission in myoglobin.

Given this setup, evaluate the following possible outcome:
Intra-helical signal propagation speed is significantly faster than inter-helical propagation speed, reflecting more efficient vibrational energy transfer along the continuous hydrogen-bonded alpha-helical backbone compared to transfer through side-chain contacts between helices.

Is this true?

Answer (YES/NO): NO